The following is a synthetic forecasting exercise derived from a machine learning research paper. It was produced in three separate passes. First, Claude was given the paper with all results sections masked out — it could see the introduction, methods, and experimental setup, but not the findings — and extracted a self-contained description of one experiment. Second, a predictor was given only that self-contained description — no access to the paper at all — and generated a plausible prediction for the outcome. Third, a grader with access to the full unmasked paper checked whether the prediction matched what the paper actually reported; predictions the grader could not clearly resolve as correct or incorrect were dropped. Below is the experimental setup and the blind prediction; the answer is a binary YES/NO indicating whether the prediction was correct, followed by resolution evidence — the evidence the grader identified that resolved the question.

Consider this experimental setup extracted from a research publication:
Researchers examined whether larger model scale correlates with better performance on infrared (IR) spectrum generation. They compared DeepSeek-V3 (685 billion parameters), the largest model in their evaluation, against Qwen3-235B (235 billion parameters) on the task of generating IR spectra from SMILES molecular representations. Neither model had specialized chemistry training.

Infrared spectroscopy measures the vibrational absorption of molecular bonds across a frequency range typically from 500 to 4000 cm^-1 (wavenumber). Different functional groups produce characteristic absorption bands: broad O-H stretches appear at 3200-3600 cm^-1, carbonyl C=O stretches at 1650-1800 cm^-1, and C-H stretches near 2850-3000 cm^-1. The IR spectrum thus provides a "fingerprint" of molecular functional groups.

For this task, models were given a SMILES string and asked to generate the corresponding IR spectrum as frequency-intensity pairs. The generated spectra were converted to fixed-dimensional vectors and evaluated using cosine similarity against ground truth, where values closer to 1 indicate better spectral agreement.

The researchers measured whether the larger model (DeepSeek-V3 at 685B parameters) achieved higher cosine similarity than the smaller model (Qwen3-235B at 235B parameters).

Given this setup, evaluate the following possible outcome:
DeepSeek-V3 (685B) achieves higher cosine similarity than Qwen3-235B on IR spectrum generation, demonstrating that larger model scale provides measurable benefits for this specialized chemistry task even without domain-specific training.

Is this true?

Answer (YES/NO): NO